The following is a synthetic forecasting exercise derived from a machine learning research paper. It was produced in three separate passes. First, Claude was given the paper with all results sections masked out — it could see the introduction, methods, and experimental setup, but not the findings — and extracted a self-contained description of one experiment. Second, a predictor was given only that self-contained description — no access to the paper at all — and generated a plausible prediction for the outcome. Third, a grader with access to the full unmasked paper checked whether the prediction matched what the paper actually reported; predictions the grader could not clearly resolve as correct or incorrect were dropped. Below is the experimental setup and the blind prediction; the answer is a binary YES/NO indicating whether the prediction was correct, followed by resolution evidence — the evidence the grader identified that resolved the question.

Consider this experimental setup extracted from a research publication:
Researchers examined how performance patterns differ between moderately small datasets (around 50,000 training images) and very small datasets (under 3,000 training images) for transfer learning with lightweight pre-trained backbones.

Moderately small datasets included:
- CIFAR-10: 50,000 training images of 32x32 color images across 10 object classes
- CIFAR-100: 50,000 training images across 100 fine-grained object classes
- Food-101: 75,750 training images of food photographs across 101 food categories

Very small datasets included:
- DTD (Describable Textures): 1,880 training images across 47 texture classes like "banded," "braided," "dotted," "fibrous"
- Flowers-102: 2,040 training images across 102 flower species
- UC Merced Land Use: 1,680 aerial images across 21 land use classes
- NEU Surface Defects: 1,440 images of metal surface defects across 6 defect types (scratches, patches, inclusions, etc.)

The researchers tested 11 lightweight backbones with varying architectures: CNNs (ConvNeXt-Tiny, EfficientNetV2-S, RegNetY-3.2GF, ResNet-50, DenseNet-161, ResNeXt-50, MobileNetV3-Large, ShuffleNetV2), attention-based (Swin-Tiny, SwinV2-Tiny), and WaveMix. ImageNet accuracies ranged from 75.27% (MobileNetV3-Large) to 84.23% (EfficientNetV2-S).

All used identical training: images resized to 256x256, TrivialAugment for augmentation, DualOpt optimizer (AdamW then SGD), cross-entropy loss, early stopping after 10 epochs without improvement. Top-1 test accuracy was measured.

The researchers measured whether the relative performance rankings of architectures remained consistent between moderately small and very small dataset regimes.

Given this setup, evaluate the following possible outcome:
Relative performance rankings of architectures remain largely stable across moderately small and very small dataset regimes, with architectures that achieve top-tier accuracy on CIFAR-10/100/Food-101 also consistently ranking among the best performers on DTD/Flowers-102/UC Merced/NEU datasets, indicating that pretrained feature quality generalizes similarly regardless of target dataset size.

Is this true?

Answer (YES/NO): YES